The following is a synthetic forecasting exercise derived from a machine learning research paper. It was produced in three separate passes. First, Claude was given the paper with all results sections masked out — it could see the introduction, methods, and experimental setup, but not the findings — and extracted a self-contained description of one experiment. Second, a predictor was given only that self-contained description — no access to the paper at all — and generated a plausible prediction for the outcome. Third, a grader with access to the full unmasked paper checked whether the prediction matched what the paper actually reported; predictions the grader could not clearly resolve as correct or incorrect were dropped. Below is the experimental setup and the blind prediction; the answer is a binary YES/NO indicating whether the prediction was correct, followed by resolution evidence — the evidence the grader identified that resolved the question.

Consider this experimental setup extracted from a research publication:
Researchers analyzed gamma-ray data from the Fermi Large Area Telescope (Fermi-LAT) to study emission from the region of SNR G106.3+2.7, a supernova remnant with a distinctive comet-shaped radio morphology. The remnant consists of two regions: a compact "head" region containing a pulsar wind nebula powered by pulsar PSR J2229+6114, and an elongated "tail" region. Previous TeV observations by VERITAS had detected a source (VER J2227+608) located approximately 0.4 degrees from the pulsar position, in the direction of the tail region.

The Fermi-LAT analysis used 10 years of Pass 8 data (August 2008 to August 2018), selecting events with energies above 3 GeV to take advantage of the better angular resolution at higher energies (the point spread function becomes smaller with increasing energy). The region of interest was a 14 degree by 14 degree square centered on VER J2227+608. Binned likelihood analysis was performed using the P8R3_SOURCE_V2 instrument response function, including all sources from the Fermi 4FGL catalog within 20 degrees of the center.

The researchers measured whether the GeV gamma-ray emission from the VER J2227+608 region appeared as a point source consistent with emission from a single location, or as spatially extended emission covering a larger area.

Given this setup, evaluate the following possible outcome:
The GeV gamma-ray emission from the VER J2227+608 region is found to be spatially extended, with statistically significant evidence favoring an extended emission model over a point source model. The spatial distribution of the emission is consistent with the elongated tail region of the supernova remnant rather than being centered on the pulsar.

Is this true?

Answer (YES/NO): YES